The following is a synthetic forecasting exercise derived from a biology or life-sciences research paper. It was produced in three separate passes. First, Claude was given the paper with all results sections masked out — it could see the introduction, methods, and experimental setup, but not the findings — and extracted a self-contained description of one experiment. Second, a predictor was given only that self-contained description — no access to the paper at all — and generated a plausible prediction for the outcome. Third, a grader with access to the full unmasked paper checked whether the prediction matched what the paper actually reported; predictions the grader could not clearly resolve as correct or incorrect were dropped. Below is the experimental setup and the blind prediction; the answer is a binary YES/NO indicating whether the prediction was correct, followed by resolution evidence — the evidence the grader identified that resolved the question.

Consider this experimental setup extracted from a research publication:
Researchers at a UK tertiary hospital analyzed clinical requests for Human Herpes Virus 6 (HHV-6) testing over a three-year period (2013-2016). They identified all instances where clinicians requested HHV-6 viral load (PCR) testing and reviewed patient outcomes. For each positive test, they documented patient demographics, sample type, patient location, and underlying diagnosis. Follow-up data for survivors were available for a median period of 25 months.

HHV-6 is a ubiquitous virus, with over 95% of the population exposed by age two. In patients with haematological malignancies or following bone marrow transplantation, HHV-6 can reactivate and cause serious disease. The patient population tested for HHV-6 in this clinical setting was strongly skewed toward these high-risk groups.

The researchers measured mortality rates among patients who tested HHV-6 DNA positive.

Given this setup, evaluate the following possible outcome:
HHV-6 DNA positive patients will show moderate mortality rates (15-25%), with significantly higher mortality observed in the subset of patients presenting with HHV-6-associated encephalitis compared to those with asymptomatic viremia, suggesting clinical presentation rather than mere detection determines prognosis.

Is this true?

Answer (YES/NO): NO